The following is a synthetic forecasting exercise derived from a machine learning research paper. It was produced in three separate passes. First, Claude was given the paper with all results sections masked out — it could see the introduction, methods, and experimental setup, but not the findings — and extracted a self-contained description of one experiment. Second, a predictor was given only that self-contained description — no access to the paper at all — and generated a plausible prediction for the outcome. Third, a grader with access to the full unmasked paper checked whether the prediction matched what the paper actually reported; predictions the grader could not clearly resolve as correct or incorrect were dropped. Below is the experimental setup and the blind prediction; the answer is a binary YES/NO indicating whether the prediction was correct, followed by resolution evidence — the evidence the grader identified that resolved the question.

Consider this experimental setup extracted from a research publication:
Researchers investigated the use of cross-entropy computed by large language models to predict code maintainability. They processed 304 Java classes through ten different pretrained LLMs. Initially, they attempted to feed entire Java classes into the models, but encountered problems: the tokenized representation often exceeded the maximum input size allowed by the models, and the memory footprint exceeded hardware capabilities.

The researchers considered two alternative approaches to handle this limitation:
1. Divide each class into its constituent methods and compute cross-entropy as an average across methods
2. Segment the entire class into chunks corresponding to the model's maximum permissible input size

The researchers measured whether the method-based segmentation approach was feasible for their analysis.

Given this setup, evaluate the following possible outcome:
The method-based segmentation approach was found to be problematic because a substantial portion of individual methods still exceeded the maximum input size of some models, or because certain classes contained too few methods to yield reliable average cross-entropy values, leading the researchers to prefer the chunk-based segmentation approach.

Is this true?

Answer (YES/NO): NO